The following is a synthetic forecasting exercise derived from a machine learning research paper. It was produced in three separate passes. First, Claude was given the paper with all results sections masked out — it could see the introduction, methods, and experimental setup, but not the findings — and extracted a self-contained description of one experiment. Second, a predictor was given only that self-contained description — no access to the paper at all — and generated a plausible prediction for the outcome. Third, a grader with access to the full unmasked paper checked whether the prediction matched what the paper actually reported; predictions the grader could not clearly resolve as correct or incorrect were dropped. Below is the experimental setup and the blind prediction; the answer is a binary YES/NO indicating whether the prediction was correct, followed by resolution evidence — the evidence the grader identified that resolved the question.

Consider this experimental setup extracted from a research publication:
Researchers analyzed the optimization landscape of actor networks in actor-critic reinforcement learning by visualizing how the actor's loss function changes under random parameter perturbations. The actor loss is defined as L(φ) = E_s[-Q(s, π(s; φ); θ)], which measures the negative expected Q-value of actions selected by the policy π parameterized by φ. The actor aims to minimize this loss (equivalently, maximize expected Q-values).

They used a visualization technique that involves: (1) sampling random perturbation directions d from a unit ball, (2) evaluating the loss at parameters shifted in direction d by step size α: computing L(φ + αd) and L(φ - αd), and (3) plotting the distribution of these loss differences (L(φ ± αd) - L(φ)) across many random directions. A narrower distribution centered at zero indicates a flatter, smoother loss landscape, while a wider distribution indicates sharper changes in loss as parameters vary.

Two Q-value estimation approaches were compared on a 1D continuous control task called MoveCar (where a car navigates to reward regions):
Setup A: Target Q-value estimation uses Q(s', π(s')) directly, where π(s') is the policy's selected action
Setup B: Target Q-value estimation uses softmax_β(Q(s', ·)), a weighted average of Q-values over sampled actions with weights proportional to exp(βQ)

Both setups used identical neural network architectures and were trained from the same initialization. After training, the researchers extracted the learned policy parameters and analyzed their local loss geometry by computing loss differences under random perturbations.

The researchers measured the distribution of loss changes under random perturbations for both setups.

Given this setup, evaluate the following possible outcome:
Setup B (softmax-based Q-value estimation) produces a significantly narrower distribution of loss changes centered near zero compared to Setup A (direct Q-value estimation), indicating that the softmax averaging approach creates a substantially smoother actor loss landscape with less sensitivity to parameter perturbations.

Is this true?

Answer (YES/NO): NO